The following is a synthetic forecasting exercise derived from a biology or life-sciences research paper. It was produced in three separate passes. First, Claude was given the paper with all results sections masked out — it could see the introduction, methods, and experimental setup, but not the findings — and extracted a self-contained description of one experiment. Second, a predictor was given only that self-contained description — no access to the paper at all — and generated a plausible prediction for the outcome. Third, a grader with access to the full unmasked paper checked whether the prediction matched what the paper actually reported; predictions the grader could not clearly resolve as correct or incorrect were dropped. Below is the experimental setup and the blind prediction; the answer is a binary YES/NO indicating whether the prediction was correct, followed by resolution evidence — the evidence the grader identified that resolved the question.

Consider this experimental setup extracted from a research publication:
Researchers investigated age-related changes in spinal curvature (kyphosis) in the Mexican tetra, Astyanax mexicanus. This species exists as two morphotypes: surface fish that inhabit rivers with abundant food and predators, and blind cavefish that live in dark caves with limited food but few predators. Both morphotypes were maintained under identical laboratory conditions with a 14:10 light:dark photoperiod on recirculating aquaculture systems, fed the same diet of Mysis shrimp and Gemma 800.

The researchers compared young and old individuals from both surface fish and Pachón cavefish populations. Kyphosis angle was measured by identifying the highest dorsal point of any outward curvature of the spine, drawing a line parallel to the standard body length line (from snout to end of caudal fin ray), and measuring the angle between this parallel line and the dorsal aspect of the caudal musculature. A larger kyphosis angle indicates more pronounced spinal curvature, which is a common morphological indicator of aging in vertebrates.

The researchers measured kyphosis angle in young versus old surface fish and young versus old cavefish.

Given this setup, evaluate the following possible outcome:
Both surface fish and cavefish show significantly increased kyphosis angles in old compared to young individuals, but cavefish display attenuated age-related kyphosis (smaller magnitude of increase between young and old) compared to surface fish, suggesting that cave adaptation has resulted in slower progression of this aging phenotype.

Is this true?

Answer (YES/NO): NO